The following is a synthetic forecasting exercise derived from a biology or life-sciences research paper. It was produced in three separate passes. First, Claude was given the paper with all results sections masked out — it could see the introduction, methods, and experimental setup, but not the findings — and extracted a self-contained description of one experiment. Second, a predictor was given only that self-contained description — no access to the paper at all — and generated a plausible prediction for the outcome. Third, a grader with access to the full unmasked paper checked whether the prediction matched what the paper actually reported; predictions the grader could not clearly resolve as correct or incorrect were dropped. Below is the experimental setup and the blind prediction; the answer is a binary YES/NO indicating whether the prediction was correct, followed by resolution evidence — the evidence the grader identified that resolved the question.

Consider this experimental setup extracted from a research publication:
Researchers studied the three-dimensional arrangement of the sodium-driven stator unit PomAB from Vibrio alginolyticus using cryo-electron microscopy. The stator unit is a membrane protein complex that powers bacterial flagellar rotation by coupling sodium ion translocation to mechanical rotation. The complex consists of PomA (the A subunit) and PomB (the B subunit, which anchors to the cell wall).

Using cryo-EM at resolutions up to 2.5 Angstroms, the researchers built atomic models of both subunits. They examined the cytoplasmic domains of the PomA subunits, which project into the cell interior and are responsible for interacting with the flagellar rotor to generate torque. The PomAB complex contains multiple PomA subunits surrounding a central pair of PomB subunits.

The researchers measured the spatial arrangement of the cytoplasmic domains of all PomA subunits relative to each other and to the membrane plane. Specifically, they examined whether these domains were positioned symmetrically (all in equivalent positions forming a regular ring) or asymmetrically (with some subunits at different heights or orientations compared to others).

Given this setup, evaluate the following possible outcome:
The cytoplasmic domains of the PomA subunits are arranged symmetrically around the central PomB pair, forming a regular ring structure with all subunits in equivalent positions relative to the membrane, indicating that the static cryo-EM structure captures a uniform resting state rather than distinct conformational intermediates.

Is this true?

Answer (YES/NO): NO